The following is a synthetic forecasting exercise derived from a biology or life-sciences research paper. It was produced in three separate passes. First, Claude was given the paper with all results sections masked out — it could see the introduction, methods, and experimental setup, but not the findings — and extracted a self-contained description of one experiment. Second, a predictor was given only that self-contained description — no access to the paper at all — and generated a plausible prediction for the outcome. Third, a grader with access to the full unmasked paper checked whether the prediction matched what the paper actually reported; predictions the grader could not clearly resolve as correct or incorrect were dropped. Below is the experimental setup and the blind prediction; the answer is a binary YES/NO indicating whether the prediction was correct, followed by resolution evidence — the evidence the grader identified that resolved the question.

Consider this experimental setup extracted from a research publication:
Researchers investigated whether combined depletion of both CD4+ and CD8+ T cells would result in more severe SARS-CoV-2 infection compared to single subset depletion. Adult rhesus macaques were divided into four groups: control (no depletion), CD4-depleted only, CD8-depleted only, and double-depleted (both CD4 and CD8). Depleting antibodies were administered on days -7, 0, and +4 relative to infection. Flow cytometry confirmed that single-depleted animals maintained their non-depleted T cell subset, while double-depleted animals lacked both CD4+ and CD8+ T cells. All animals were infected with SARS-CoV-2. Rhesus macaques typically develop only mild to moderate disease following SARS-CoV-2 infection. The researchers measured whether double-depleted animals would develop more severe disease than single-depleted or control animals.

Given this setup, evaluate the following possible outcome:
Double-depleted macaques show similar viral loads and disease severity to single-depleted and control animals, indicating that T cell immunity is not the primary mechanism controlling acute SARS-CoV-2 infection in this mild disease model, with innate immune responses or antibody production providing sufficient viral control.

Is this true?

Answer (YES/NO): NO